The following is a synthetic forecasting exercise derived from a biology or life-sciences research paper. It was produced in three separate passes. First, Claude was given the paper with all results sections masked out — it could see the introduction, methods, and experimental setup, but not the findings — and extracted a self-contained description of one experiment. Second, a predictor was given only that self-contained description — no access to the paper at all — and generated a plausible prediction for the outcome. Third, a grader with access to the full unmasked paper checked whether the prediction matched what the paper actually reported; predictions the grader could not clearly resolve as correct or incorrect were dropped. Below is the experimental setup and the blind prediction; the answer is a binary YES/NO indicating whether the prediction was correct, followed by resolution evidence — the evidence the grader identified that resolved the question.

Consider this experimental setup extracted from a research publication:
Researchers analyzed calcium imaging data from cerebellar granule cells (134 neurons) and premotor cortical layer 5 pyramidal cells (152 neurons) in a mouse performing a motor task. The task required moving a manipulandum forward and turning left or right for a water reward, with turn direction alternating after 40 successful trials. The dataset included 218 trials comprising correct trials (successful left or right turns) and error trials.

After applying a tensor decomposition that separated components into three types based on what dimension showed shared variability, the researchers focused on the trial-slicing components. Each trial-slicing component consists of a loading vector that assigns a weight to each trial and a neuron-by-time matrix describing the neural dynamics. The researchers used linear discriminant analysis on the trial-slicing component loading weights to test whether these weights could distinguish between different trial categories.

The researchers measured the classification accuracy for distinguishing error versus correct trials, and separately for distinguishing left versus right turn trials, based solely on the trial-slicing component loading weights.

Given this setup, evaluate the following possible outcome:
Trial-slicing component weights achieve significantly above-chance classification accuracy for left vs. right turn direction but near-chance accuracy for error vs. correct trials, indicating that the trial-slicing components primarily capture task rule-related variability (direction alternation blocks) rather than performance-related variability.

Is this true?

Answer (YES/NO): NO